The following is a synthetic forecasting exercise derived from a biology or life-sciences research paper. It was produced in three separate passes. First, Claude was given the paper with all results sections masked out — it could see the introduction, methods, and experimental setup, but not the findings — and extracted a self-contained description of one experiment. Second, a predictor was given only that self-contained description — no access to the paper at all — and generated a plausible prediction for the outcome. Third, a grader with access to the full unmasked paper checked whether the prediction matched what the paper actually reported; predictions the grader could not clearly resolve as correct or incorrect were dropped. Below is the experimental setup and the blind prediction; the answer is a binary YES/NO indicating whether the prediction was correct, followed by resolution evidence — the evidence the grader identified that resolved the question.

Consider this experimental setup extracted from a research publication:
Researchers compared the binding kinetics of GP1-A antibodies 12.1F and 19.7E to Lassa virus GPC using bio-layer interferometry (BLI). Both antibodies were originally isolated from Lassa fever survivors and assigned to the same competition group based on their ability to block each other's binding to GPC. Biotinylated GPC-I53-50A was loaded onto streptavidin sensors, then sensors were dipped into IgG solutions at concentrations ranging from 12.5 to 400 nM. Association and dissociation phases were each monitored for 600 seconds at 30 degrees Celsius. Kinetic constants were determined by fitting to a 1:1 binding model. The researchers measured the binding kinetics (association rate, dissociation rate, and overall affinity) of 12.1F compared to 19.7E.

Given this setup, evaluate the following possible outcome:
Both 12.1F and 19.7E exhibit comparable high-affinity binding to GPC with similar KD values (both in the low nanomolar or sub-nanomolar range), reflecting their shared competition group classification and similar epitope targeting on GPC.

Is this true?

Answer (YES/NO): NO